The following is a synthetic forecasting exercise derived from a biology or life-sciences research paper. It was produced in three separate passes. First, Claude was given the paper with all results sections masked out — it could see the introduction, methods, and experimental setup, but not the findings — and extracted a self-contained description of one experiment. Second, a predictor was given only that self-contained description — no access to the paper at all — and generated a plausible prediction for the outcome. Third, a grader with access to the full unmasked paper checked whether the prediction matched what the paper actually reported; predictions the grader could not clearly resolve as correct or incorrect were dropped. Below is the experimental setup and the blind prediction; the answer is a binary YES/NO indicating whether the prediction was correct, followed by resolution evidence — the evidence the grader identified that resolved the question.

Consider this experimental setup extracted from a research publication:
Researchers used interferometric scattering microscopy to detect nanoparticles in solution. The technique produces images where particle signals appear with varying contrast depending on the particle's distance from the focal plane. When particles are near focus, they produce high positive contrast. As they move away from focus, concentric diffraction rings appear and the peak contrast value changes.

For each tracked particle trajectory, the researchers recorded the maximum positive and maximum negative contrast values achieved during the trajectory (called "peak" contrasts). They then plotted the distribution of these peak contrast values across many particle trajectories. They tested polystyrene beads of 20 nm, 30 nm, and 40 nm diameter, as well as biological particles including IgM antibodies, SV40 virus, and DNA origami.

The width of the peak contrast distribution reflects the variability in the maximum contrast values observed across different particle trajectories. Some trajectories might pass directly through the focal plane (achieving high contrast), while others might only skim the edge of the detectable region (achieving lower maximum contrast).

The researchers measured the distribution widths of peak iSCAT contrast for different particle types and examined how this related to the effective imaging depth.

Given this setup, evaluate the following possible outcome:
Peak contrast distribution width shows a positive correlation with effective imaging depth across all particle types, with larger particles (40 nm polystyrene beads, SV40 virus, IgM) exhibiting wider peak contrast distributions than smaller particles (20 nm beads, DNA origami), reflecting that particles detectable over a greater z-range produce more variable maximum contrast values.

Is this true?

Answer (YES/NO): NO